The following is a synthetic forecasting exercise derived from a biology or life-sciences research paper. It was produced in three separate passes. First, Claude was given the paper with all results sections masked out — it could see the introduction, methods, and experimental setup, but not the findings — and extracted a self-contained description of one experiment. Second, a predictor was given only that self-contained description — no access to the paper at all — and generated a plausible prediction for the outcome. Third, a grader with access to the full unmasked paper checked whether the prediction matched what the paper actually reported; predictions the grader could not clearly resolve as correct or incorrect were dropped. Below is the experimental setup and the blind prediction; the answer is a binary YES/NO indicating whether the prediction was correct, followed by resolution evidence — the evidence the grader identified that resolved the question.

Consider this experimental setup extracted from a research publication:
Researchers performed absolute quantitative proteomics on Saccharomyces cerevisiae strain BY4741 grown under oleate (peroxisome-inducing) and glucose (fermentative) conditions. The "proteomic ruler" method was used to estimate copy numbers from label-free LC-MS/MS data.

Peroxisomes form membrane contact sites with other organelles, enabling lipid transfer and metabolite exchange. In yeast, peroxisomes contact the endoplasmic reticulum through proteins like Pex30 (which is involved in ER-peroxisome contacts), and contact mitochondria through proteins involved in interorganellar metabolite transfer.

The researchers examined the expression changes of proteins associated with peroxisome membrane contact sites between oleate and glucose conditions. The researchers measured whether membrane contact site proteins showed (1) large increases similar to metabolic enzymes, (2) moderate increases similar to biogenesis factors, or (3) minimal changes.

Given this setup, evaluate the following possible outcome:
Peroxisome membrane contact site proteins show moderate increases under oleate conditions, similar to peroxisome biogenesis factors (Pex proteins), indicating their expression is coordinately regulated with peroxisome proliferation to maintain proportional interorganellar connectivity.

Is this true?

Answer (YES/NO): NO